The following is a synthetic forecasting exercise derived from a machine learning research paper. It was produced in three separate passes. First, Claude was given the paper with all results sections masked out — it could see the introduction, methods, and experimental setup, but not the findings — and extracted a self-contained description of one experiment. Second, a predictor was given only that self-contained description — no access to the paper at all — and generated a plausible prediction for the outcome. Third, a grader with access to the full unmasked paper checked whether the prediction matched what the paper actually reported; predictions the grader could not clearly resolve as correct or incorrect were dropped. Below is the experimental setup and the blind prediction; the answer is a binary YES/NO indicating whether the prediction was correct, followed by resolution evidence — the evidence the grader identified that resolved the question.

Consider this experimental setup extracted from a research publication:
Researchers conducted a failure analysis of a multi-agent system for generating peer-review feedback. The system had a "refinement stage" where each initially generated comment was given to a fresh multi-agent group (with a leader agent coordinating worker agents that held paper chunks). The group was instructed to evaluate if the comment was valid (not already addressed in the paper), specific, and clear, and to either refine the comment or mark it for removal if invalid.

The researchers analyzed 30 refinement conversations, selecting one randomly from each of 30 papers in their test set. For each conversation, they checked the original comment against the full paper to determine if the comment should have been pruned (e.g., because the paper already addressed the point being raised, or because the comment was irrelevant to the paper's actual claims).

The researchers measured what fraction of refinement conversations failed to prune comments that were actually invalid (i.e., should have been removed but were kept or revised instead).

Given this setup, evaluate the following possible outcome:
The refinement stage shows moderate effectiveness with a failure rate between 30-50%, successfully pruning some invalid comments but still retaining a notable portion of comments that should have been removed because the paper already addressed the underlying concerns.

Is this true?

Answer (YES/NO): YES